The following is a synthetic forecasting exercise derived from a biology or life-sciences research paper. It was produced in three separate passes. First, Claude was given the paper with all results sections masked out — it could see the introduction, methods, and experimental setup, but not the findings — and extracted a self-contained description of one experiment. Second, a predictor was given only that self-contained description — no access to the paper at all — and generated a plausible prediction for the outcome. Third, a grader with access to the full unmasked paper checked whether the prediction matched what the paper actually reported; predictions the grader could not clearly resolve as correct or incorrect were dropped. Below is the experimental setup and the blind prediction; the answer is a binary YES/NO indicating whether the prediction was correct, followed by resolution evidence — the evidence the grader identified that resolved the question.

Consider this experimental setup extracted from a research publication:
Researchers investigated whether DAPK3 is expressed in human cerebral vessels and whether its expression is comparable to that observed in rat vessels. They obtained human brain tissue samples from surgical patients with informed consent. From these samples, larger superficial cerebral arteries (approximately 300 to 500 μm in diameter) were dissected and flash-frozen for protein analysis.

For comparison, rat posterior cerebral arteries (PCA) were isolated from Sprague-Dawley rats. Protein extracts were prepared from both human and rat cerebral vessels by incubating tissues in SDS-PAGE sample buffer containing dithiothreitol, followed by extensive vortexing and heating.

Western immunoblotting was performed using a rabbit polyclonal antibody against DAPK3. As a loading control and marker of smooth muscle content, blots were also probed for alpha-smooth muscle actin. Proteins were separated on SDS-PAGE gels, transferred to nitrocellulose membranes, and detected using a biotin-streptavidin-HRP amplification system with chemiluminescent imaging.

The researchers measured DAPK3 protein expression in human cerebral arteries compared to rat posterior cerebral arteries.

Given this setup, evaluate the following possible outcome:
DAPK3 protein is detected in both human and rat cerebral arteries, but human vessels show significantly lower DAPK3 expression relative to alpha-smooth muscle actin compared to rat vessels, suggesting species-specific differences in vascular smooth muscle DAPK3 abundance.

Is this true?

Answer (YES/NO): NO